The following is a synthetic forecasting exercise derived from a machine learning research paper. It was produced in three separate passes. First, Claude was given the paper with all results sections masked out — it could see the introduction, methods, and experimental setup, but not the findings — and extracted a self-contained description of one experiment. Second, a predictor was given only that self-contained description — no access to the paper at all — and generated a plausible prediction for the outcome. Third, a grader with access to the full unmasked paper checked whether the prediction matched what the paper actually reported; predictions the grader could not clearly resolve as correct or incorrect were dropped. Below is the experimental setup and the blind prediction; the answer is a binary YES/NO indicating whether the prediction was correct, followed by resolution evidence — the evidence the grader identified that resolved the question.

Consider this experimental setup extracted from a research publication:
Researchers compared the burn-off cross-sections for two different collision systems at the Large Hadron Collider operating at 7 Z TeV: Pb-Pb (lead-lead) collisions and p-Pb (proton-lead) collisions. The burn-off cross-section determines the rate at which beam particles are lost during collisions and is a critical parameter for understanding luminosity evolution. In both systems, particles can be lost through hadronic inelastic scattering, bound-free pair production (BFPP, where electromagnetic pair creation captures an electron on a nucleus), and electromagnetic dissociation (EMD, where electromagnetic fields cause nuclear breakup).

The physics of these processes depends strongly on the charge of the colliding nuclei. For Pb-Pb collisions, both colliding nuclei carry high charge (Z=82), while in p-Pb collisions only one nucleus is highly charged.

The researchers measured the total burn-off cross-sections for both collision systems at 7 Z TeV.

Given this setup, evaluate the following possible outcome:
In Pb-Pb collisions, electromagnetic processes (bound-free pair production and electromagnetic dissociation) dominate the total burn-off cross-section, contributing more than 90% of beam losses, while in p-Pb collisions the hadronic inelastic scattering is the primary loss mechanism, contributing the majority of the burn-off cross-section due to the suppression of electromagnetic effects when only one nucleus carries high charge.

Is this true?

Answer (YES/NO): YES